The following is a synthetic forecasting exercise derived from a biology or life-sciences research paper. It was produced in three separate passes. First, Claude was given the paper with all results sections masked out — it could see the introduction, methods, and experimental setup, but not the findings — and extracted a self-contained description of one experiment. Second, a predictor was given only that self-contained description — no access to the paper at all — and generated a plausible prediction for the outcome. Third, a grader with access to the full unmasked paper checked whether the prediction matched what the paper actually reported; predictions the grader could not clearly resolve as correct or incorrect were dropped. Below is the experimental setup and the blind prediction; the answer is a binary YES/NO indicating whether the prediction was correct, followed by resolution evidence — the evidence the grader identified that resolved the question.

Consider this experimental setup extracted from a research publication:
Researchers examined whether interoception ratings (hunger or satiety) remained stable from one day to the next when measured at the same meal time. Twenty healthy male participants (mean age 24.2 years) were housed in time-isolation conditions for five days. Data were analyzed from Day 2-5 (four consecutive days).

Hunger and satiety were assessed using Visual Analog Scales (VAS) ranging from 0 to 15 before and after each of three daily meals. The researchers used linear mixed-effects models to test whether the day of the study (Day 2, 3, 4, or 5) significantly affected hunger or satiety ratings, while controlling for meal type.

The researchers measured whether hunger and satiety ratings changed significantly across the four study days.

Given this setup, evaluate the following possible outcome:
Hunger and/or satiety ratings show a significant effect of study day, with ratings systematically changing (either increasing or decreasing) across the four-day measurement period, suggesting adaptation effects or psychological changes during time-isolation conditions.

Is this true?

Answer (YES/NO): NO